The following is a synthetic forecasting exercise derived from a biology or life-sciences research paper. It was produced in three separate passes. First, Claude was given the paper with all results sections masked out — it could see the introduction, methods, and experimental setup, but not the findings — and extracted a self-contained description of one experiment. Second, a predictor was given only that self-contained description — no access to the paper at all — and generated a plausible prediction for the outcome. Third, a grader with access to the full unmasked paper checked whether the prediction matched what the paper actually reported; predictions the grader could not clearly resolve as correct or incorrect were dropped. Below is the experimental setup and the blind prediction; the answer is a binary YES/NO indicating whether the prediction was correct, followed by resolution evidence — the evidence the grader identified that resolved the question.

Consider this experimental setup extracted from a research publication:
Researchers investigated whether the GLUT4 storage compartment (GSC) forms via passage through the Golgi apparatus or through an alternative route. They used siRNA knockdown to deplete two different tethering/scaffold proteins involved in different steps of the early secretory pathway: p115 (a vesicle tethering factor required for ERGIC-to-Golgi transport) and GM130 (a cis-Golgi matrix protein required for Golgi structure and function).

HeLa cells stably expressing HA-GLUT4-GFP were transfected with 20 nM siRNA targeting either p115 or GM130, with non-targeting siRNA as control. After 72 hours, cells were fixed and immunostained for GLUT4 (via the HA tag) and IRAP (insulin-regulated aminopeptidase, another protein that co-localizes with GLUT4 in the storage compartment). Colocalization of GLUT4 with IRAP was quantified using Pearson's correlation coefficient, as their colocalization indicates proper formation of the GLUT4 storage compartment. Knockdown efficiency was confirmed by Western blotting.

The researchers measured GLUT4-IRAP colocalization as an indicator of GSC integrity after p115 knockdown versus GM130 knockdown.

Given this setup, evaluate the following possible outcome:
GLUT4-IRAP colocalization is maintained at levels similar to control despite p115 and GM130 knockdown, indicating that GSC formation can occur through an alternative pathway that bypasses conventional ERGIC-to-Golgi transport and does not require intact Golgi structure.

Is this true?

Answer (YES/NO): NO